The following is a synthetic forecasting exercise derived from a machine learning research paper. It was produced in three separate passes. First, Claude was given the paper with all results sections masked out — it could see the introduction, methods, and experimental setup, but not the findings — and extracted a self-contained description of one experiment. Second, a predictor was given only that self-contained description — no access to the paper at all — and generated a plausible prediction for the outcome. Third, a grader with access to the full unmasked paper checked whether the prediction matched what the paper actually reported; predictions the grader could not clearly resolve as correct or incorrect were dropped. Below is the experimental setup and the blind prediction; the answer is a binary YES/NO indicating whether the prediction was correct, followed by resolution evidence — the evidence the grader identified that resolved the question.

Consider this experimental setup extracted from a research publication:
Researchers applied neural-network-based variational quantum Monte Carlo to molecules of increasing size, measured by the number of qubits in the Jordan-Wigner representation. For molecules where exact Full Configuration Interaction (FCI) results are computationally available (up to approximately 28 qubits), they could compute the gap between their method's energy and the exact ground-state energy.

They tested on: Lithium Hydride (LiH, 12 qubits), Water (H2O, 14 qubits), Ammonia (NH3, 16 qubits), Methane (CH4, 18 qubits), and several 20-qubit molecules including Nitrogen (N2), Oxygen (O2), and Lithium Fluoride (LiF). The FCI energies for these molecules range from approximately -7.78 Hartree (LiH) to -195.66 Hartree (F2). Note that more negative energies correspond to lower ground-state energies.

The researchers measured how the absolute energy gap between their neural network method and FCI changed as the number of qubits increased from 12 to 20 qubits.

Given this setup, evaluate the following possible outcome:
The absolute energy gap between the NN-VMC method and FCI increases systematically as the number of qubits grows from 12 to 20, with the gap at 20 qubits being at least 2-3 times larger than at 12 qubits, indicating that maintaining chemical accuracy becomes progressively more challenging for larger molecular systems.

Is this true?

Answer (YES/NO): NO